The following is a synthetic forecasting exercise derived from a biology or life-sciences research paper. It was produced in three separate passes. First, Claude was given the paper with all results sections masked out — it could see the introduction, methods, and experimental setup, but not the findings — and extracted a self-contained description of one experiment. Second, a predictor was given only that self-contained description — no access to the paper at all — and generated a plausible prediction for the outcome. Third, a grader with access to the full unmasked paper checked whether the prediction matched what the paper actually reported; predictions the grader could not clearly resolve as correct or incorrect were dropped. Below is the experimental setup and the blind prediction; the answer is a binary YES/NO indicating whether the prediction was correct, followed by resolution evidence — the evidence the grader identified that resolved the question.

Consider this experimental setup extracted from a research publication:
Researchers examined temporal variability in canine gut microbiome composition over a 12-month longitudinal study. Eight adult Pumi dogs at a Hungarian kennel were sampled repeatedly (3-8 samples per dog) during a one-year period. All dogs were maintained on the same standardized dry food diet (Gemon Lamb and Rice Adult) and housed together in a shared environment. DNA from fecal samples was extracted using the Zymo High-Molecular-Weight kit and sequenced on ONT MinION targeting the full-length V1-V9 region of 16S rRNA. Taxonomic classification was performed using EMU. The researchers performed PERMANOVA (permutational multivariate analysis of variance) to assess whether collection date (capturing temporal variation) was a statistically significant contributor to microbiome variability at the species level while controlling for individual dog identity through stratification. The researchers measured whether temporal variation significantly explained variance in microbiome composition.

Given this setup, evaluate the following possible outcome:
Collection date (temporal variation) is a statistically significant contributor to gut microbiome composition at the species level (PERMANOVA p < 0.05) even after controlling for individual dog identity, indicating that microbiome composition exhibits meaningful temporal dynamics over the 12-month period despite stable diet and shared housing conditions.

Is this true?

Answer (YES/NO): YES